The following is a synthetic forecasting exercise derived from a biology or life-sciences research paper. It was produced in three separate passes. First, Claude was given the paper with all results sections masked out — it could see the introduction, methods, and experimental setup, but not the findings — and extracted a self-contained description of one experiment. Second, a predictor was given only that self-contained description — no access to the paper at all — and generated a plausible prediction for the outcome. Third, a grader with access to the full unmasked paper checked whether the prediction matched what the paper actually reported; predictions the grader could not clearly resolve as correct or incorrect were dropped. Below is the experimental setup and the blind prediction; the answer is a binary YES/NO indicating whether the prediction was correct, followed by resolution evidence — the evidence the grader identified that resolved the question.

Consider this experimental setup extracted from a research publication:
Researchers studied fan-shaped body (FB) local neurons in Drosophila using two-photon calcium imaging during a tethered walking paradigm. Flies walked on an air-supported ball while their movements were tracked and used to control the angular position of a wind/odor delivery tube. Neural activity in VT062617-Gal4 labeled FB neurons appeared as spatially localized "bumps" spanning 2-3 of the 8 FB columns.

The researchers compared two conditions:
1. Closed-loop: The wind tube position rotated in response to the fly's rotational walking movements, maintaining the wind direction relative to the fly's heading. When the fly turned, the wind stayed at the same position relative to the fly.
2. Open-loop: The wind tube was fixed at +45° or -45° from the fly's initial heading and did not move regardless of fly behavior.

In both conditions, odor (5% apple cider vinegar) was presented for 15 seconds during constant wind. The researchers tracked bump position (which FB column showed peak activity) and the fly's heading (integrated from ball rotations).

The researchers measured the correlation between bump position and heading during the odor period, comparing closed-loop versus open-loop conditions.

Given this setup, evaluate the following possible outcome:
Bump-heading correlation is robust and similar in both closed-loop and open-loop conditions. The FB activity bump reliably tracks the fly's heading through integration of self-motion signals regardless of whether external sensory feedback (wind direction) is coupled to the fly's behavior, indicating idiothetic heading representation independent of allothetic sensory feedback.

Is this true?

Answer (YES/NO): NO